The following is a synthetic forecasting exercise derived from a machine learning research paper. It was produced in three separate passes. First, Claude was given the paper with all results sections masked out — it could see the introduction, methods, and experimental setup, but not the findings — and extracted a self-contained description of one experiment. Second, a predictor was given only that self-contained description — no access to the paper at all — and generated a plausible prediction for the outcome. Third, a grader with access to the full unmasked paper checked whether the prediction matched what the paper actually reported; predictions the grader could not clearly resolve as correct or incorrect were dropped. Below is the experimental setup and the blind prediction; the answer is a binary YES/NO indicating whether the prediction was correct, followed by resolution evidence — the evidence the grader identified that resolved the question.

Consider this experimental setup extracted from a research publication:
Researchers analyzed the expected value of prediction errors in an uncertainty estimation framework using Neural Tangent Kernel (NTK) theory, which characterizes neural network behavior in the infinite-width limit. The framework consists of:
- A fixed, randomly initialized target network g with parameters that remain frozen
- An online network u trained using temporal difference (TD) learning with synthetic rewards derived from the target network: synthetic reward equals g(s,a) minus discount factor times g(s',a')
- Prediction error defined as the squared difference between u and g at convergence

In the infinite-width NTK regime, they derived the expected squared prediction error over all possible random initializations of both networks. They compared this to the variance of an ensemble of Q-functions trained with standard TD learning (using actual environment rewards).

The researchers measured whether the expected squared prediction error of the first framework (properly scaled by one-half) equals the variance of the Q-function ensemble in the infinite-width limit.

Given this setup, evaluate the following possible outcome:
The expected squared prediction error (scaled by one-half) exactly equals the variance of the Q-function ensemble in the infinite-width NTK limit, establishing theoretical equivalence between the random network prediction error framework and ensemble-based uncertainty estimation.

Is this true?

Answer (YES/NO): YES